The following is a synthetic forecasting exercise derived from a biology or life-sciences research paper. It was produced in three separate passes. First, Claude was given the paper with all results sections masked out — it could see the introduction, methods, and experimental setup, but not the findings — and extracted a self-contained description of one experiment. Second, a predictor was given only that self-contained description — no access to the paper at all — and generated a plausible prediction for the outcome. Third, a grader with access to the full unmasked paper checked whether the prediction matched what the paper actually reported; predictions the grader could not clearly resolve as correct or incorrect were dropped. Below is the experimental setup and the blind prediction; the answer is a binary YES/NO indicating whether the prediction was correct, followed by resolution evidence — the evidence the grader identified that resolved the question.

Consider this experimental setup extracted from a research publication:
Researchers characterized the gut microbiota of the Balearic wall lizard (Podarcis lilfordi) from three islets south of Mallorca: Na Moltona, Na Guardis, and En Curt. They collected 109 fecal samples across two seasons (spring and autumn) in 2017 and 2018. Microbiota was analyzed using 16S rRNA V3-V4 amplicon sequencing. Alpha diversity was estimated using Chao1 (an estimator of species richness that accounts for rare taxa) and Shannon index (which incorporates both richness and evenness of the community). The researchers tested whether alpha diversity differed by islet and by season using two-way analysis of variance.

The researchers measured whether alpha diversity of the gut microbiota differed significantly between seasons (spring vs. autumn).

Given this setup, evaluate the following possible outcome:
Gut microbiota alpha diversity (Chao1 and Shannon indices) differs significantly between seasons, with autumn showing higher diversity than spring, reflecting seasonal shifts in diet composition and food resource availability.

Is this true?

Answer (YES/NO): NO